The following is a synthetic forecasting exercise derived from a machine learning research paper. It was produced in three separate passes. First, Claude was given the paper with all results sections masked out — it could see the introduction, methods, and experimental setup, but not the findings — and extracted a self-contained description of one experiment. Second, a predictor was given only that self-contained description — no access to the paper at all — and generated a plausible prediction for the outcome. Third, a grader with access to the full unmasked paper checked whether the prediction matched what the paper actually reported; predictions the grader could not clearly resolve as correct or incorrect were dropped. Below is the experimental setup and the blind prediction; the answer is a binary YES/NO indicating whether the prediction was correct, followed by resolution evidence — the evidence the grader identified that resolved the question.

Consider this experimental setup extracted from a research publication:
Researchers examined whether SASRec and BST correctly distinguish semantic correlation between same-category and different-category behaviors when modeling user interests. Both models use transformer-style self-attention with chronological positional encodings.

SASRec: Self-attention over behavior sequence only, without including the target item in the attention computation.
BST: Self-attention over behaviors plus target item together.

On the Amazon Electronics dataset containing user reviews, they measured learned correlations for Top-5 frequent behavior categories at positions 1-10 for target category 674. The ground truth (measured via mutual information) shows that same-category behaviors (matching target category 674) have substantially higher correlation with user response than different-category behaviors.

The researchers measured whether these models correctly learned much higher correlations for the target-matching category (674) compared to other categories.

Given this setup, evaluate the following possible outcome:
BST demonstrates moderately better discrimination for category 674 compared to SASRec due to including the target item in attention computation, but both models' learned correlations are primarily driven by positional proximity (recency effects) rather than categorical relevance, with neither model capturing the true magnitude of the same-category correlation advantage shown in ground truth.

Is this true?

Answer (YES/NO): NO